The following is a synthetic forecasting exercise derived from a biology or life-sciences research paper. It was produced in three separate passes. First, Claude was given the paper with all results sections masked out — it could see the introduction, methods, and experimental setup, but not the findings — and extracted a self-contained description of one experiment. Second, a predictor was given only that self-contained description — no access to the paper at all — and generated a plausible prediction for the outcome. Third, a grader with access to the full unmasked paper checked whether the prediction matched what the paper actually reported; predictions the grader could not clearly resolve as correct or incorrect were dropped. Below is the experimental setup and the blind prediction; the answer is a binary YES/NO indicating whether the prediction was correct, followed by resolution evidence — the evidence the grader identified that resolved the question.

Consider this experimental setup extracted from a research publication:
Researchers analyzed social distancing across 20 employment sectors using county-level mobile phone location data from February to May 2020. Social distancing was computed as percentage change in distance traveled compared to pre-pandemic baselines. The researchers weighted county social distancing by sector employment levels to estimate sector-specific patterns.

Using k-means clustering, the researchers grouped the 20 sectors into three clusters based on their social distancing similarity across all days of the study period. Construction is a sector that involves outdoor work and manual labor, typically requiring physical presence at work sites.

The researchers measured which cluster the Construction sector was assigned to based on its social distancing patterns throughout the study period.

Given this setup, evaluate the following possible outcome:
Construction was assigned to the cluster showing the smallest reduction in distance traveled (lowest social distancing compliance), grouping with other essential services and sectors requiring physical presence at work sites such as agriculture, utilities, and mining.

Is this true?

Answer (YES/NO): NO